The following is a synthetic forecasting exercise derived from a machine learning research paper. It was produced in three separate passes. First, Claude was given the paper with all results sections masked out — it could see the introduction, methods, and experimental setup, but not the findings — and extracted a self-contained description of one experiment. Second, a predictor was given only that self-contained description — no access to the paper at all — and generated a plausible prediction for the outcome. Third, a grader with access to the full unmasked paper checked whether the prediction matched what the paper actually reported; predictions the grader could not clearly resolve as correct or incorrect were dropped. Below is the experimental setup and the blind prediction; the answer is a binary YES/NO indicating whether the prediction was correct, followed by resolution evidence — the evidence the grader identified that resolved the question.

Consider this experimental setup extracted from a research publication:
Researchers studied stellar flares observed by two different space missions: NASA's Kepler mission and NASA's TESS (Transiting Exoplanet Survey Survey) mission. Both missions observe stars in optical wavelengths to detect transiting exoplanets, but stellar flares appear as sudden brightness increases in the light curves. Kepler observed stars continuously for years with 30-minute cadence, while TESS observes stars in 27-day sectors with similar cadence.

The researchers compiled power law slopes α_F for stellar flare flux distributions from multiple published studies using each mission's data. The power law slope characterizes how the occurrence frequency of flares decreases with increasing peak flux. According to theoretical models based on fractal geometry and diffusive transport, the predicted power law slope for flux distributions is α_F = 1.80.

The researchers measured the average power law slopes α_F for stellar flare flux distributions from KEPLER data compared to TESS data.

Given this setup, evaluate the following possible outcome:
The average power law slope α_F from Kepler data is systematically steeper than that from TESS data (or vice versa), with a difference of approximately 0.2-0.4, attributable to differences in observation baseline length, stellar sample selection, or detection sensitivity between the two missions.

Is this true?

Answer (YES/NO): YES